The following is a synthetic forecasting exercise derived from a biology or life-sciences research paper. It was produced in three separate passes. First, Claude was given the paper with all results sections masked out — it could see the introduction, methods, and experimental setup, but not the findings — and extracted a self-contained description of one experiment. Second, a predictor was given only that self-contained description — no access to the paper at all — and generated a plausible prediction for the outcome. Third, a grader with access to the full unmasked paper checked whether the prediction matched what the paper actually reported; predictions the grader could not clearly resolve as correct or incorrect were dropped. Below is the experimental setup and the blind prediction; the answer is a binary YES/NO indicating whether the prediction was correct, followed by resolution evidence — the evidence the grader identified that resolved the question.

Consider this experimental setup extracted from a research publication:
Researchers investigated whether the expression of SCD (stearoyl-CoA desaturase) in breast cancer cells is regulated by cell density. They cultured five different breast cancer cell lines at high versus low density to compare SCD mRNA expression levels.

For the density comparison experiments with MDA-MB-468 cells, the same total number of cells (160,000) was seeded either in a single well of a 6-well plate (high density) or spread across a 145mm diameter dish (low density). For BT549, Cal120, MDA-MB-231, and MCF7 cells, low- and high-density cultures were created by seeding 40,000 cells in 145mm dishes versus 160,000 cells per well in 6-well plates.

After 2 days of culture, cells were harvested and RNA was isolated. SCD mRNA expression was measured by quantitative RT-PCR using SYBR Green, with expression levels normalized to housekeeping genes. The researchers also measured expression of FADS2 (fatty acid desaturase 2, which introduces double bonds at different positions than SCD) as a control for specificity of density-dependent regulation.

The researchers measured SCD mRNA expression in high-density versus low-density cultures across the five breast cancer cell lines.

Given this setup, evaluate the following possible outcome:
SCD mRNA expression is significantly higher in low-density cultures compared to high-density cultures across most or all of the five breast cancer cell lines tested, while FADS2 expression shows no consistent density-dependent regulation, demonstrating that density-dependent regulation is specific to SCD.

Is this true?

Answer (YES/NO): NO